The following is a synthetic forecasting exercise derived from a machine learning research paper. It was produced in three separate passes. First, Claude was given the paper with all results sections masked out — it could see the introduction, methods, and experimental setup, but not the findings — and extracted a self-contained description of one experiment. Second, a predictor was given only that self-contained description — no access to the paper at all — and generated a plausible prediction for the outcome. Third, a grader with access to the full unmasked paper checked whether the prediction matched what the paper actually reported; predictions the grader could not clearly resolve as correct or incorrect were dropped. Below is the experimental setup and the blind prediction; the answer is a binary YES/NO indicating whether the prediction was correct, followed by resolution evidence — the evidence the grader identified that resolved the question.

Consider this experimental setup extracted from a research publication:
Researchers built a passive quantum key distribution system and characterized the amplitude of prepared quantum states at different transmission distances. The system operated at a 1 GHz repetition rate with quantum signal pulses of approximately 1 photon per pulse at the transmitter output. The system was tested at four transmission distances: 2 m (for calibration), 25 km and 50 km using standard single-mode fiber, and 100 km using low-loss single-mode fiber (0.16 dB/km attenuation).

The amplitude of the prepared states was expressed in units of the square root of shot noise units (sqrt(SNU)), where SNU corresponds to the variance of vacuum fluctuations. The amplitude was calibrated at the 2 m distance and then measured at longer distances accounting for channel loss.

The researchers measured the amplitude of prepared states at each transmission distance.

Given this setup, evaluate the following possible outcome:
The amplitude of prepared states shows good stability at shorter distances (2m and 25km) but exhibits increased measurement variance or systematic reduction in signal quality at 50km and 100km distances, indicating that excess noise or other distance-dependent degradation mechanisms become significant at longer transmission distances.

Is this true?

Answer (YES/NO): NO